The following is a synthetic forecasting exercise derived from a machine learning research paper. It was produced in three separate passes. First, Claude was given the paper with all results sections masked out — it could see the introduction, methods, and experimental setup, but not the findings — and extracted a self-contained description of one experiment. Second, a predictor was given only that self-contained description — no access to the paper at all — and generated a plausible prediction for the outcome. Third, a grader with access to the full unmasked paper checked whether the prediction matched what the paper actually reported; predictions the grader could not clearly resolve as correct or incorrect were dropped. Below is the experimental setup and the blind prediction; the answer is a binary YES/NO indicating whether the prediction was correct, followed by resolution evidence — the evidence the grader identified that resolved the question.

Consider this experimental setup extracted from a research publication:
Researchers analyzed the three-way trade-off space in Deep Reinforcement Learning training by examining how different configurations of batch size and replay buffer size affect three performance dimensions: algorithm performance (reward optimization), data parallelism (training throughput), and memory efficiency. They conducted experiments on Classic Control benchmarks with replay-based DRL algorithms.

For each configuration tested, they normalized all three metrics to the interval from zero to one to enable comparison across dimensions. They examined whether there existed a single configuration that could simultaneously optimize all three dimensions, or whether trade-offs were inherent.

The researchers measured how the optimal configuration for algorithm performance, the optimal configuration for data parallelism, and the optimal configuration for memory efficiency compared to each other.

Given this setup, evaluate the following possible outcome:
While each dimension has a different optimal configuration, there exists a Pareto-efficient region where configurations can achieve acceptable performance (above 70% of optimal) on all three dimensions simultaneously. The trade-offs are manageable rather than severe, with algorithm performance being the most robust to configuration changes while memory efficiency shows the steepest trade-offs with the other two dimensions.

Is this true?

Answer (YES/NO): NO